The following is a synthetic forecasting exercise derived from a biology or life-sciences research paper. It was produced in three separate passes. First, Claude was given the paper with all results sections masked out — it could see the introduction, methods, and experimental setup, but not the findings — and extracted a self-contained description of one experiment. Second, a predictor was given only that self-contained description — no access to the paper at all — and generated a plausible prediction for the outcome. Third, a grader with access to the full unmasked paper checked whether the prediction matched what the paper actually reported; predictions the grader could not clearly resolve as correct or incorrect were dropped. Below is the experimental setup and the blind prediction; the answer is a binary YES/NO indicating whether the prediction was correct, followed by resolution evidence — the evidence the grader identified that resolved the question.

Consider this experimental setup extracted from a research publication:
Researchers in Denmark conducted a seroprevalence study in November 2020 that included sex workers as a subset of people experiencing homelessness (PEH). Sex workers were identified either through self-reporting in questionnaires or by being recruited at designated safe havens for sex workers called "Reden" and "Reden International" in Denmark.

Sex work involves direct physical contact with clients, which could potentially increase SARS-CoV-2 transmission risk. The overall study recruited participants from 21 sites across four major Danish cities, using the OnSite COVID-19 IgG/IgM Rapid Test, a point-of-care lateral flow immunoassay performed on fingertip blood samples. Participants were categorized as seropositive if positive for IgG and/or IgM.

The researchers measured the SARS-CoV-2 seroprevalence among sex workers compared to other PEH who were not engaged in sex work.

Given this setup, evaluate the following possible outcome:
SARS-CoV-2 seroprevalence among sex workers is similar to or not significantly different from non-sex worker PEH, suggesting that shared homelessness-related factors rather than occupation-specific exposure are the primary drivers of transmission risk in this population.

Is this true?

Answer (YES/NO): NO